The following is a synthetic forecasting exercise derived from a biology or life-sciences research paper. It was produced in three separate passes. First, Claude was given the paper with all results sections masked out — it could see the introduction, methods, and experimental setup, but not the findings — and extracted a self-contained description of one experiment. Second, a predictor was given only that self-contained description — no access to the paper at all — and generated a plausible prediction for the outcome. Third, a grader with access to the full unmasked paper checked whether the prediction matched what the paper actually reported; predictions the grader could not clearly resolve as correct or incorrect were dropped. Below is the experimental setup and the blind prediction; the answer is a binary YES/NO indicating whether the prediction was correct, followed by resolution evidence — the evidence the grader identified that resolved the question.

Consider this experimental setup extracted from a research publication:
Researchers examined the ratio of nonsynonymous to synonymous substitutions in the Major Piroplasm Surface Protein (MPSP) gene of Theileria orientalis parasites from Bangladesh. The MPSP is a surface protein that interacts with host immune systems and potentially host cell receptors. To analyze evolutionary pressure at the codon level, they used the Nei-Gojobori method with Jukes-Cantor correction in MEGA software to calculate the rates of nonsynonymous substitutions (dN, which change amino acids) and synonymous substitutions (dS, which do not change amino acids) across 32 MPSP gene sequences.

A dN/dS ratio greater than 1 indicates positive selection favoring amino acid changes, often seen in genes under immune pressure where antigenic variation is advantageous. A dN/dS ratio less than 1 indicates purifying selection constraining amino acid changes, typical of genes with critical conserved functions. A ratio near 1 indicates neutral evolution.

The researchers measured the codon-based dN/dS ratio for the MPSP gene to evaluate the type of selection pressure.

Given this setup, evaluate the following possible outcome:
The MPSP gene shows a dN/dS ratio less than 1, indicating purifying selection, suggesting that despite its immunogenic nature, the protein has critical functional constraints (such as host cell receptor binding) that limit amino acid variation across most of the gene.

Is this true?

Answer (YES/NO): YES